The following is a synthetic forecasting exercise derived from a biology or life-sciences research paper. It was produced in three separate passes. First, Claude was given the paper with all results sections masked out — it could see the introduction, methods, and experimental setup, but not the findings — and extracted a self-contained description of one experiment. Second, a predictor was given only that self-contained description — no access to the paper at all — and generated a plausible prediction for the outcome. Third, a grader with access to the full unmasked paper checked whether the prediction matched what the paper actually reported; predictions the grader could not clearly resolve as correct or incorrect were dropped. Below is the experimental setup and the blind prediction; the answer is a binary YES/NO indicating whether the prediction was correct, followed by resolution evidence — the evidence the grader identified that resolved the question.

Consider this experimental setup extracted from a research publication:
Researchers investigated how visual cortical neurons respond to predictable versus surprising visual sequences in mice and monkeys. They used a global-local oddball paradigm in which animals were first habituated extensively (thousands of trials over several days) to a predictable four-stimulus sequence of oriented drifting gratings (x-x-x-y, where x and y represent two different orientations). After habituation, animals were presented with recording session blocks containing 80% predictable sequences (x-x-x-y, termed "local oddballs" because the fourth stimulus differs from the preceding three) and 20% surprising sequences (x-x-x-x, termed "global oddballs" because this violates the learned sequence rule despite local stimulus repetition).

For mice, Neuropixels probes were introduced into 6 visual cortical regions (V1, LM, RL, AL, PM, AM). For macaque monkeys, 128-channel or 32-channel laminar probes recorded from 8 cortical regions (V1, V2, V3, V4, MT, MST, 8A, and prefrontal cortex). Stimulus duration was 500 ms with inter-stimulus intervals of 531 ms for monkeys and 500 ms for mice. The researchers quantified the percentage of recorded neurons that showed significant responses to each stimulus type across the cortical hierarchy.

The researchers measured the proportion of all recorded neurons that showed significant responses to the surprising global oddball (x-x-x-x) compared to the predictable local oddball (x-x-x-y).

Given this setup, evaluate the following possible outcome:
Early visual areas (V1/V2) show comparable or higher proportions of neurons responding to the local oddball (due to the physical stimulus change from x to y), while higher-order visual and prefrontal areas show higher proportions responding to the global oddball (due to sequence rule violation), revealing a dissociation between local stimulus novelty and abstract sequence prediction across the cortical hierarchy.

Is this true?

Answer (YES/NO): NO